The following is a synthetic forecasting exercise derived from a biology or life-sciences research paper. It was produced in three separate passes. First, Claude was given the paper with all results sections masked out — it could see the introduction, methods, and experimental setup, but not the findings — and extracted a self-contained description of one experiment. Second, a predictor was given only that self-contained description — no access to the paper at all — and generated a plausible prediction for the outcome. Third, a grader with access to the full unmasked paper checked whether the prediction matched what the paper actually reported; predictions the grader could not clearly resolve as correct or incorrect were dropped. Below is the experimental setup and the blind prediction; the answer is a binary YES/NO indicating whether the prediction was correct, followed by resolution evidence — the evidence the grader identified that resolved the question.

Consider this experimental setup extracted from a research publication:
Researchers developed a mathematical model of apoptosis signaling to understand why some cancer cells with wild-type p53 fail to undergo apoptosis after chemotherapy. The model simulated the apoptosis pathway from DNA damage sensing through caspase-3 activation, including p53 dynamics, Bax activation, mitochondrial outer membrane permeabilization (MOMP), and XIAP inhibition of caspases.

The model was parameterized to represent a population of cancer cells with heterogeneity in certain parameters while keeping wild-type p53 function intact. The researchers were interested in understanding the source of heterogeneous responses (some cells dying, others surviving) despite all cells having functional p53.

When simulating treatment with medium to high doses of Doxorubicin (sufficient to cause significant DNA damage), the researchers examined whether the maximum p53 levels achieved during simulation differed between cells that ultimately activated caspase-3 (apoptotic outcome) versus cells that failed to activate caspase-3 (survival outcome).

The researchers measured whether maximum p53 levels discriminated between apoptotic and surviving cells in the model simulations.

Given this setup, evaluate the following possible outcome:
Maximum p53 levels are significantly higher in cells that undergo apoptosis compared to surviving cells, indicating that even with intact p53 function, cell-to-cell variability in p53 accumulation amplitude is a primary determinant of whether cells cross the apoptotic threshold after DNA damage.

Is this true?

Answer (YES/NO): NO